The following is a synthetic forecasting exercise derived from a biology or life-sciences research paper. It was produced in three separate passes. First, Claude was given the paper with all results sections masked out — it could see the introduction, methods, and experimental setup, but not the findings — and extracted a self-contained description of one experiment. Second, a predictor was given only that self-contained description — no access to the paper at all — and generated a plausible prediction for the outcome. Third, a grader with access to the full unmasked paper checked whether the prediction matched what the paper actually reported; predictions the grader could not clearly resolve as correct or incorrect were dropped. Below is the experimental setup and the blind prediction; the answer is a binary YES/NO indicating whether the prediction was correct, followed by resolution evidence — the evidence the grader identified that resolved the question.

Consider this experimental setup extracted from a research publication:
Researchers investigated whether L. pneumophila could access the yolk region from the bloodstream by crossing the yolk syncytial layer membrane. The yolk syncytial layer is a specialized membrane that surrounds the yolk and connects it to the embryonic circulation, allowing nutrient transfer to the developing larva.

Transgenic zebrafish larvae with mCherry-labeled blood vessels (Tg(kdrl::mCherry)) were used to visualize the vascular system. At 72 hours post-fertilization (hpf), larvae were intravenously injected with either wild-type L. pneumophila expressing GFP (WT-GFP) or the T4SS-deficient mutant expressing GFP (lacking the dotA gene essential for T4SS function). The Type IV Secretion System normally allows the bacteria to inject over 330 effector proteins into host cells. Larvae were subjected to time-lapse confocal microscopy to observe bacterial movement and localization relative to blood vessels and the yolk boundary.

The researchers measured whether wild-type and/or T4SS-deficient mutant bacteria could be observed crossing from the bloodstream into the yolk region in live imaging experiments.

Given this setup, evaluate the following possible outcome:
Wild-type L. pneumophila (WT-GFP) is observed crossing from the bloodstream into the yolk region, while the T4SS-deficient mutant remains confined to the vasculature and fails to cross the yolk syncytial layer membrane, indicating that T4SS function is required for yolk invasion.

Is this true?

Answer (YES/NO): YES